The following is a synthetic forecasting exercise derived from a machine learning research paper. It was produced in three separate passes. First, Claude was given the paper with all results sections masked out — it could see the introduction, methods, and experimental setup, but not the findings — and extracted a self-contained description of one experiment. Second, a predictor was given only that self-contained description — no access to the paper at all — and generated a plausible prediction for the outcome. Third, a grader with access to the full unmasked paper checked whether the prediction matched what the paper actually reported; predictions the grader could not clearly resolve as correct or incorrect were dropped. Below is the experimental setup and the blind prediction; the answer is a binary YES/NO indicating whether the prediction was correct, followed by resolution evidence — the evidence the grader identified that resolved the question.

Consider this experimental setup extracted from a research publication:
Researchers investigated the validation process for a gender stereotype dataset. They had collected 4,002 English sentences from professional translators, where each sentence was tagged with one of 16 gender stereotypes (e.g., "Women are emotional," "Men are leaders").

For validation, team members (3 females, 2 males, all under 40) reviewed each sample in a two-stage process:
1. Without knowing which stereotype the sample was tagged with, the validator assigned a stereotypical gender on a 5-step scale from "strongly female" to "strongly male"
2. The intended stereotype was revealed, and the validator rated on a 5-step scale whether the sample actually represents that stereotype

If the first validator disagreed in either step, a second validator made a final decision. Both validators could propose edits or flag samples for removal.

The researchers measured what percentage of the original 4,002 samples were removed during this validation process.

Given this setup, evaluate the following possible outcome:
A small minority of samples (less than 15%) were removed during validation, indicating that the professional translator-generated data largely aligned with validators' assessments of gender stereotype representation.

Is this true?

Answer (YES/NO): YES